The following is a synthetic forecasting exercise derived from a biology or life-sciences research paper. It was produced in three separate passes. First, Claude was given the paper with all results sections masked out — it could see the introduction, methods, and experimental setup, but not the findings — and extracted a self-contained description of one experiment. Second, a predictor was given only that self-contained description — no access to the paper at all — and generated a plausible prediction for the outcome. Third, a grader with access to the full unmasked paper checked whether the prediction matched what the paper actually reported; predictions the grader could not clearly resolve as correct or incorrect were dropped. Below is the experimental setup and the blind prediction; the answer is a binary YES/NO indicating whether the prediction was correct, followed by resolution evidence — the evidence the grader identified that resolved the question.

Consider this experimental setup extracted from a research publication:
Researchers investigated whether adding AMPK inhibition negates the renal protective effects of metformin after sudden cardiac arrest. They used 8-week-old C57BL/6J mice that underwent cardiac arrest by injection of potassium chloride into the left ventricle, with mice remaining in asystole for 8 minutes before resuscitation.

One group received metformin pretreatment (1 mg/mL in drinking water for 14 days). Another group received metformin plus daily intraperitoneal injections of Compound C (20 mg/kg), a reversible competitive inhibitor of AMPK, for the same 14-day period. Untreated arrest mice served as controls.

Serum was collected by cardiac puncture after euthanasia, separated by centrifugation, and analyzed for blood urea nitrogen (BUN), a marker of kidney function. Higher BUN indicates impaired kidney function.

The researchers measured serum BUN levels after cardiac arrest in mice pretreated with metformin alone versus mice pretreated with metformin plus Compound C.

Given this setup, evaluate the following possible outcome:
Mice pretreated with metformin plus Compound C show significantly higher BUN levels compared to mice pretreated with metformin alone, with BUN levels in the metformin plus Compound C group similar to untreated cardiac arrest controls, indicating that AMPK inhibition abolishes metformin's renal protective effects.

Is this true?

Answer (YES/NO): NO